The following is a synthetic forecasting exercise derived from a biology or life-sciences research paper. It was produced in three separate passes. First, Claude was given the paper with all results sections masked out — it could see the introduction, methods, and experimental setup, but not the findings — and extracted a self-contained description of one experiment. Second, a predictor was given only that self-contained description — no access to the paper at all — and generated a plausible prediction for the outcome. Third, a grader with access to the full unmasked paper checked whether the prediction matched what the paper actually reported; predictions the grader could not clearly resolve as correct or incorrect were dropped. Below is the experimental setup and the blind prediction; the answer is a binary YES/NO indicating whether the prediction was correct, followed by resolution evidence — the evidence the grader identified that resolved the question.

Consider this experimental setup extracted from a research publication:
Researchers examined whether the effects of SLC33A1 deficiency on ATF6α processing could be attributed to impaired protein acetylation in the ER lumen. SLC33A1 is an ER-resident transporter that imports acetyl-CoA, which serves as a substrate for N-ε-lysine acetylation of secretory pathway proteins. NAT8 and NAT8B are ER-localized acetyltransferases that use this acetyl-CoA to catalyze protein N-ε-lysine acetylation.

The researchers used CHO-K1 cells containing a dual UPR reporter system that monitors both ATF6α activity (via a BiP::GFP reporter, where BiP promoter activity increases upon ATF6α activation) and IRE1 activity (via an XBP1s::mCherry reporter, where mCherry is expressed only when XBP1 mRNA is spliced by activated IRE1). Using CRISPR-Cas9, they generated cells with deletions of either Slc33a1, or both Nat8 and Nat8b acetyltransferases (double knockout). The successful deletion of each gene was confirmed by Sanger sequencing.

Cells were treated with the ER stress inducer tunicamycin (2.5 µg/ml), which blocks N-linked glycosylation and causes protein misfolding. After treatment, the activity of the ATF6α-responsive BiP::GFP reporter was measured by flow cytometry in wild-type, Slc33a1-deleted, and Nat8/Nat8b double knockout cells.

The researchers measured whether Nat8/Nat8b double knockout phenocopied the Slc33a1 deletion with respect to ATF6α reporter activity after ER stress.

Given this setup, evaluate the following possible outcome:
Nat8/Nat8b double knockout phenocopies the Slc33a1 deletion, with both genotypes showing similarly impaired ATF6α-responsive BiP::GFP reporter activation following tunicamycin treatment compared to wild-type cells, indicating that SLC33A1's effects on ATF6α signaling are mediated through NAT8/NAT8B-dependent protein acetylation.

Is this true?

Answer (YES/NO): NO